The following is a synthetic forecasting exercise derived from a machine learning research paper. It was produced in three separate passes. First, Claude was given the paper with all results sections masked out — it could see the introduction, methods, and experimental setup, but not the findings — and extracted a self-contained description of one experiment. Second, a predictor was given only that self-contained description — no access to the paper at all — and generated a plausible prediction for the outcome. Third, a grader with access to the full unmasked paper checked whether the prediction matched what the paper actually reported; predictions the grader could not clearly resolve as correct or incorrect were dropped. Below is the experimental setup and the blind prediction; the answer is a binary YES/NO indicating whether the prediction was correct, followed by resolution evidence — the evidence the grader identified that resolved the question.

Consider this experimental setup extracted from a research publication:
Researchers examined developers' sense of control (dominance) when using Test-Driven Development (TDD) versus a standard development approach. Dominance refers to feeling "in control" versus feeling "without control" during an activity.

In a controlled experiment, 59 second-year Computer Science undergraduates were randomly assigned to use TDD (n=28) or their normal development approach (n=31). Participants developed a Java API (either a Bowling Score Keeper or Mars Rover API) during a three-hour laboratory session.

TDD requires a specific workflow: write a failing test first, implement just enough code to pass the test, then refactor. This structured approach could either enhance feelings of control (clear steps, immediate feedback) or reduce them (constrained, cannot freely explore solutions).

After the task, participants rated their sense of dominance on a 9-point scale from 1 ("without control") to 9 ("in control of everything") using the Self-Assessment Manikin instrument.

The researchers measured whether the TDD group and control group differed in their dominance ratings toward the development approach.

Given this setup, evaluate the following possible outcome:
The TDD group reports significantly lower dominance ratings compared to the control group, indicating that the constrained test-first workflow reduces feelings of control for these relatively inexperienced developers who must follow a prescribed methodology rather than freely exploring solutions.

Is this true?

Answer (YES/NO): NO